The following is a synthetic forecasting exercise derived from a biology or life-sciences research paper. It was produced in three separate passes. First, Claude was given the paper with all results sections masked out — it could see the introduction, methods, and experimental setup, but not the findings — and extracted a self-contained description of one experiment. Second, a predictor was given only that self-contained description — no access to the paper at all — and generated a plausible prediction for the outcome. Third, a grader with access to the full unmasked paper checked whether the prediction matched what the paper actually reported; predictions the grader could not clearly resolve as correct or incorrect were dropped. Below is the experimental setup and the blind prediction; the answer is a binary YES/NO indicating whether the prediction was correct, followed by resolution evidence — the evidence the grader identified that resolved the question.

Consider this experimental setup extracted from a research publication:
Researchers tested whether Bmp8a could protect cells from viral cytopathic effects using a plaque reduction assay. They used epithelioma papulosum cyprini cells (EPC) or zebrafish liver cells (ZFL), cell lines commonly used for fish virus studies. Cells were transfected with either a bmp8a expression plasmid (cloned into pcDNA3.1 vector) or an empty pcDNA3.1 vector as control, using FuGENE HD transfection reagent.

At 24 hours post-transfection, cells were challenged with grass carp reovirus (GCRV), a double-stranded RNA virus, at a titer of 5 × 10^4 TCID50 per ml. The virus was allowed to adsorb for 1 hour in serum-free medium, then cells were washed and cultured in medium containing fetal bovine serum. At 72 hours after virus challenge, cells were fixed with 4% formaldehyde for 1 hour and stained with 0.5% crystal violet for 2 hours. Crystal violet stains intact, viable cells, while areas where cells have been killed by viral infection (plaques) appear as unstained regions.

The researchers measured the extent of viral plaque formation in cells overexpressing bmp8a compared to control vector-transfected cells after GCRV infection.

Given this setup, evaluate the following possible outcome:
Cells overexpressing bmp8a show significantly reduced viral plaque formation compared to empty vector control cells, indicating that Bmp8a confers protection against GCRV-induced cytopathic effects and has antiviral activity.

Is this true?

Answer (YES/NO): YES